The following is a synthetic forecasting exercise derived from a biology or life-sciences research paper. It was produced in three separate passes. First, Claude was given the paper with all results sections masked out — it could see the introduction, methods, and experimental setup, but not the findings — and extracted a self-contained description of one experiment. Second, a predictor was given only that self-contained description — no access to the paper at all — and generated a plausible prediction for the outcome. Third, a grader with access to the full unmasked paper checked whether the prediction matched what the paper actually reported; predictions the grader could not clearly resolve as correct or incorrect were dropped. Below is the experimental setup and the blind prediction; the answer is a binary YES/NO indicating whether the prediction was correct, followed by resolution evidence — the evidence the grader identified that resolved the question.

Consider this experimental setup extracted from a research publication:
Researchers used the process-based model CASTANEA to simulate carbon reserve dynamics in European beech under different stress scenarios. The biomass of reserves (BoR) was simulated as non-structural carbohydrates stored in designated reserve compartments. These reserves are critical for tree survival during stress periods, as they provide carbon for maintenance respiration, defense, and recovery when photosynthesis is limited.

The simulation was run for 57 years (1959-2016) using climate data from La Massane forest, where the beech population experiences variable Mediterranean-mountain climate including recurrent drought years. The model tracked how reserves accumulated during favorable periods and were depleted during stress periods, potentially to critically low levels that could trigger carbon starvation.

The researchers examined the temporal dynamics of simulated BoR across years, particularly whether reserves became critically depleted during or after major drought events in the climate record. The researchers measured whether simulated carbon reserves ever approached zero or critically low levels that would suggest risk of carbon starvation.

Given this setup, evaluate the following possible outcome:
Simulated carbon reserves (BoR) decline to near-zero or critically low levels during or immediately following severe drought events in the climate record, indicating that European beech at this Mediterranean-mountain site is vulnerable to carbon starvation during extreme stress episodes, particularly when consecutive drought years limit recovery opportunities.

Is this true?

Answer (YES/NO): NO